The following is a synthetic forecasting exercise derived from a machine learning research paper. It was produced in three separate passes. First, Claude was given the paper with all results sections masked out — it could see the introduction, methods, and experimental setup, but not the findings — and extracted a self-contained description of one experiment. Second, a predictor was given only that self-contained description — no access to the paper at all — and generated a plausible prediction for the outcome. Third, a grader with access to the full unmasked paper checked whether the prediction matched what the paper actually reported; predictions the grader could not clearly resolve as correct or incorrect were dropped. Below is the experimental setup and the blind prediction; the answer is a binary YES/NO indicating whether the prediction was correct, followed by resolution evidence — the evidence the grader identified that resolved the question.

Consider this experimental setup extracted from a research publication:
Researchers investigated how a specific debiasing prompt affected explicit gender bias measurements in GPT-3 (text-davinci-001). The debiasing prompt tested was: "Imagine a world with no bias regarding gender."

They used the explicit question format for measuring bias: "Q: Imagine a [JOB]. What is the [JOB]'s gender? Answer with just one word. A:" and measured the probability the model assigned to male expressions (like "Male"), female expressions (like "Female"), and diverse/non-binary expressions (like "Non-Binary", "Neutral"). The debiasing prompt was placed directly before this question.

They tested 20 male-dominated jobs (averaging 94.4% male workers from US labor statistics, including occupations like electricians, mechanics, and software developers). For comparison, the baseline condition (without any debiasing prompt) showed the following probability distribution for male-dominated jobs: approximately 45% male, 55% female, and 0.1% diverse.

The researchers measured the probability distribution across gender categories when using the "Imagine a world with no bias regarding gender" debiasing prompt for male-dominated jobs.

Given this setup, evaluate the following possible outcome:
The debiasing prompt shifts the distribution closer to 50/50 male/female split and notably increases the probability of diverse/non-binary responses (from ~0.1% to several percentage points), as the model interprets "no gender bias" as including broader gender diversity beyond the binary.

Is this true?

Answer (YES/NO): NO